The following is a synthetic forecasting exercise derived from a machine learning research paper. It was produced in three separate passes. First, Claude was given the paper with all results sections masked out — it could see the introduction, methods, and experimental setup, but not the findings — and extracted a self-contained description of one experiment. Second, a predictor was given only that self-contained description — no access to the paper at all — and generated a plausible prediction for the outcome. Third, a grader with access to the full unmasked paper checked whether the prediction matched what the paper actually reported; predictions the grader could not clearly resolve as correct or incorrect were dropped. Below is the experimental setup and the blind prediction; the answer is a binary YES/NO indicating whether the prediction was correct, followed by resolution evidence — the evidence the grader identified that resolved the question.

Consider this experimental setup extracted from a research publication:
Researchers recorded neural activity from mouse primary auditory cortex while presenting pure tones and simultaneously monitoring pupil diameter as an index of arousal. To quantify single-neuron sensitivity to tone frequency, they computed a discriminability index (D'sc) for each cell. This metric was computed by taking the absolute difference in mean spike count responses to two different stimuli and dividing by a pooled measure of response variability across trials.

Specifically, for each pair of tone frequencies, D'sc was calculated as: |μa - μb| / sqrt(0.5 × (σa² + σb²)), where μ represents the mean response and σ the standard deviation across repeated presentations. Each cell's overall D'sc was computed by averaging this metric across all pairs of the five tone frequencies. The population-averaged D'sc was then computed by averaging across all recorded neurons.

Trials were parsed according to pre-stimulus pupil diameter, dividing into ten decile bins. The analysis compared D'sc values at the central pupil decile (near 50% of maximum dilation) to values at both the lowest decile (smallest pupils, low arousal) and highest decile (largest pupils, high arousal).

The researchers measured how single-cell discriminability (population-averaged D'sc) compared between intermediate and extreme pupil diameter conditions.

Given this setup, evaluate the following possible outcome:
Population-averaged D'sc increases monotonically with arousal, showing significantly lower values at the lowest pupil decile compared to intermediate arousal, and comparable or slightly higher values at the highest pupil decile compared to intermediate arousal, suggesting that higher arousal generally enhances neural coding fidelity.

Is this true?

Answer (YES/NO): NO